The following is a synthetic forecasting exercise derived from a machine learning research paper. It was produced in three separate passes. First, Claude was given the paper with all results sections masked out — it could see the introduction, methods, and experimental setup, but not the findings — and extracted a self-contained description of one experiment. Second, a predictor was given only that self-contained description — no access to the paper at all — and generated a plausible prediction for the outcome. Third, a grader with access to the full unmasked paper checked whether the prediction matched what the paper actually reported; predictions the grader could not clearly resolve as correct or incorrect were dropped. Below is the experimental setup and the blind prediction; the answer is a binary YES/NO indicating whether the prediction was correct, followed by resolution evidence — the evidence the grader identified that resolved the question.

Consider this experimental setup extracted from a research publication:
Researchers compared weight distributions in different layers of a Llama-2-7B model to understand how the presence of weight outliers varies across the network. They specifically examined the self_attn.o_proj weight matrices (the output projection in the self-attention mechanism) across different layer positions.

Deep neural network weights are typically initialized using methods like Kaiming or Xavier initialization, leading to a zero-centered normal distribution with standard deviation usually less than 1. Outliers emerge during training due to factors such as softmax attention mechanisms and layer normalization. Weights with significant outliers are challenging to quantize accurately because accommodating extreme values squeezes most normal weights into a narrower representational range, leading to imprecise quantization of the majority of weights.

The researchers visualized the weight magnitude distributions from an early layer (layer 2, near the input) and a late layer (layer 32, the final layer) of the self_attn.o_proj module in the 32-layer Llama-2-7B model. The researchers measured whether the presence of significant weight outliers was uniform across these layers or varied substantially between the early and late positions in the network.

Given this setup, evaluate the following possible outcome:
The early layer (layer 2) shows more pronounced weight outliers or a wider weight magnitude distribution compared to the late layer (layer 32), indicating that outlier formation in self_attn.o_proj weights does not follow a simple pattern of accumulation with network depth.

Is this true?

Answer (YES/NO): NO